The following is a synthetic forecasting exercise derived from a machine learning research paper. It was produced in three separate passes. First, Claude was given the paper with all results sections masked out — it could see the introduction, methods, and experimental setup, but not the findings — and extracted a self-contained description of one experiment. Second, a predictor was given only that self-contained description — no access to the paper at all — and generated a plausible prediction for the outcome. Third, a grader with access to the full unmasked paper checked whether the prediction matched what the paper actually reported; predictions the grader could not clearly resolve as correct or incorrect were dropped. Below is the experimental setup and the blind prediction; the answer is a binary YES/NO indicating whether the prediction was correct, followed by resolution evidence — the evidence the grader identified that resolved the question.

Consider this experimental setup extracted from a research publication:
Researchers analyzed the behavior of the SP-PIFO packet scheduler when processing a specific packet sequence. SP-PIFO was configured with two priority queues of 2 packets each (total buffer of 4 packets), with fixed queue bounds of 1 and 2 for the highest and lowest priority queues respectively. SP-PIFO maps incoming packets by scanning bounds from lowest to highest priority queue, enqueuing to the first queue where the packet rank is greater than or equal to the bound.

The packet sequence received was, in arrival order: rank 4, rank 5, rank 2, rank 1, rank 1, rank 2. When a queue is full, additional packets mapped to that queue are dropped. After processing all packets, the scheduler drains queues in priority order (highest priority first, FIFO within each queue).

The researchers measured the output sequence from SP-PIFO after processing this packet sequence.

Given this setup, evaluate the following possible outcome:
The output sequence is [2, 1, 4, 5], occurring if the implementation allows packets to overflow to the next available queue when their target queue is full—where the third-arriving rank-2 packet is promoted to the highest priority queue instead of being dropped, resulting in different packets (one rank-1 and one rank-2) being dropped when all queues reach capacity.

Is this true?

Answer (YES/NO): NO